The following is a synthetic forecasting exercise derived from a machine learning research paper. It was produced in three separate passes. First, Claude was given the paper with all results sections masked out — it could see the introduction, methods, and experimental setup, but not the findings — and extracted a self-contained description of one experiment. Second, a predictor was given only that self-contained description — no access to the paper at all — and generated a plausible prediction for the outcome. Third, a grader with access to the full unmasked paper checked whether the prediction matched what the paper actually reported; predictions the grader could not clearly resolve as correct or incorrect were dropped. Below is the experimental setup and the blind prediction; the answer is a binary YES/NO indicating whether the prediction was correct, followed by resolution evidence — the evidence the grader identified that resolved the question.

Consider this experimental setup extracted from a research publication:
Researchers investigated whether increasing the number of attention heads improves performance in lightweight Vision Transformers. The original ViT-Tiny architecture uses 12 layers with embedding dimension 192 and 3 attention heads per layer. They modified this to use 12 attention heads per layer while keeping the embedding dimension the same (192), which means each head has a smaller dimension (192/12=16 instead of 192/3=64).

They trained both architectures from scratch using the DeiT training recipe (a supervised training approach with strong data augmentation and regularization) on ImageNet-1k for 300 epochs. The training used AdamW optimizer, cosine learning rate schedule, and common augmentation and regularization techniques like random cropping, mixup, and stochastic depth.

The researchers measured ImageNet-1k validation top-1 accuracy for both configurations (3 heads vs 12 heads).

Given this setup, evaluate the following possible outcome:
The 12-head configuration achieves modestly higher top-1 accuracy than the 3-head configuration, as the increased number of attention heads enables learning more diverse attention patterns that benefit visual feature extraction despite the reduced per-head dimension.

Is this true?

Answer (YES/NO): NO